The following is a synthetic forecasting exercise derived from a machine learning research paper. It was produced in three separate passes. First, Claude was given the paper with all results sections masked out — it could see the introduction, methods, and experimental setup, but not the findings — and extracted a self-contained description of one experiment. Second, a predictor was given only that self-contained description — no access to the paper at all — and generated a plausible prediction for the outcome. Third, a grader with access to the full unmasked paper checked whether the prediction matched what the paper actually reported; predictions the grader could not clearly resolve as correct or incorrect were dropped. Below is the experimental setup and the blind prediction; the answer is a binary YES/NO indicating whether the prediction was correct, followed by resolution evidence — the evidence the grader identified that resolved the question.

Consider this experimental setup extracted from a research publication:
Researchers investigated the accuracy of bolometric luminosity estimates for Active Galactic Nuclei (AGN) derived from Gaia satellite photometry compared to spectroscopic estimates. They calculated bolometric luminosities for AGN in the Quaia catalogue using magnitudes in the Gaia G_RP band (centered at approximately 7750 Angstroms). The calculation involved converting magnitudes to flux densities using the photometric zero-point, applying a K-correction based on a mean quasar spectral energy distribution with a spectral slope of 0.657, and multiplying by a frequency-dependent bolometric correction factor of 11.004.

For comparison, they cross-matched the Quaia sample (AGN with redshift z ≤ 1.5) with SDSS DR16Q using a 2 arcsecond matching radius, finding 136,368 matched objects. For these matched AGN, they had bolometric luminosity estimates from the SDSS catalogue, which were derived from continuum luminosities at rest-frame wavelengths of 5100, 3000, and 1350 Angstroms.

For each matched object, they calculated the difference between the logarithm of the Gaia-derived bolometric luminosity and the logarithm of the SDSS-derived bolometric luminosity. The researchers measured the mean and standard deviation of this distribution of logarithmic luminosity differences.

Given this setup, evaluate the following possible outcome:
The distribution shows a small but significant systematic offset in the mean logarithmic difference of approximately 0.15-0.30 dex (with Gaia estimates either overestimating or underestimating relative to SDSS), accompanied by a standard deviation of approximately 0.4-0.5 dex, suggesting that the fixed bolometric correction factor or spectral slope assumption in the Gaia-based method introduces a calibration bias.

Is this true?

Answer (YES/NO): NO